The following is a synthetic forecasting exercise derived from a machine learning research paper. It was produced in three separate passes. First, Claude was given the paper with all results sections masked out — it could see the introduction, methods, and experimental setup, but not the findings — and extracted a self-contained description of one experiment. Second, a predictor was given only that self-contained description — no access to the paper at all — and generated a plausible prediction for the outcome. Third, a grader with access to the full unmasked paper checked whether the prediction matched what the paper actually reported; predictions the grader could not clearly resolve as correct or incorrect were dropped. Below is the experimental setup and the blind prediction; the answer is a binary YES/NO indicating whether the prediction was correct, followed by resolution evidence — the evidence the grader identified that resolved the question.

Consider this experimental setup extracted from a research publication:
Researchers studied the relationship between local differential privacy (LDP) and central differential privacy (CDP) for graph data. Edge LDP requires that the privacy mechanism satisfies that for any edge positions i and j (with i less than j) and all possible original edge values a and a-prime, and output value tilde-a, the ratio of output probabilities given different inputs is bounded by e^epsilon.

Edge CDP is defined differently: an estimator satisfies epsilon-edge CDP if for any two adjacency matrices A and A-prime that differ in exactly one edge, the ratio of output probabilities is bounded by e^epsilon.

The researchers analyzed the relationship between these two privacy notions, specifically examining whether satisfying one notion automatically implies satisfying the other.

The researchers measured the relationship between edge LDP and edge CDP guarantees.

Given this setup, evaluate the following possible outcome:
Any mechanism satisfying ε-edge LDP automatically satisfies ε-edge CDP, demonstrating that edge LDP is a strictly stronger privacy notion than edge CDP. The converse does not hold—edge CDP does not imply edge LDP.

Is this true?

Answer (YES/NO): YES